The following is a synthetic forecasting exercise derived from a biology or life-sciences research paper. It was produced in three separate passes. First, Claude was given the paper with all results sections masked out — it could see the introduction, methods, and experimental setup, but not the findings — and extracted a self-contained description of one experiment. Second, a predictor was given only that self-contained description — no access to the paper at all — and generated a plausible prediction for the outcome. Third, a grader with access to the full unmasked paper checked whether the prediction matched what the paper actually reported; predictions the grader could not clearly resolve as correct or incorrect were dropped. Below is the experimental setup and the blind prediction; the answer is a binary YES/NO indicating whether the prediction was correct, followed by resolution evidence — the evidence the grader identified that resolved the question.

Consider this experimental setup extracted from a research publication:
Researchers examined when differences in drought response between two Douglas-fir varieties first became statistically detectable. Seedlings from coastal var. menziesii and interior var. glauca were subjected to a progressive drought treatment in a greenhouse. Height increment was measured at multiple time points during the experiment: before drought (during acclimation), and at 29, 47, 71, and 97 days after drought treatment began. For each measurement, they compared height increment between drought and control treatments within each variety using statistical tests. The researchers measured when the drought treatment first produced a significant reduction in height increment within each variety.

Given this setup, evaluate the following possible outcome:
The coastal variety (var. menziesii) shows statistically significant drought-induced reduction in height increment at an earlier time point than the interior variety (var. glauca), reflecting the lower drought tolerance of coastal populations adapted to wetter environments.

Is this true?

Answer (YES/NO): YES